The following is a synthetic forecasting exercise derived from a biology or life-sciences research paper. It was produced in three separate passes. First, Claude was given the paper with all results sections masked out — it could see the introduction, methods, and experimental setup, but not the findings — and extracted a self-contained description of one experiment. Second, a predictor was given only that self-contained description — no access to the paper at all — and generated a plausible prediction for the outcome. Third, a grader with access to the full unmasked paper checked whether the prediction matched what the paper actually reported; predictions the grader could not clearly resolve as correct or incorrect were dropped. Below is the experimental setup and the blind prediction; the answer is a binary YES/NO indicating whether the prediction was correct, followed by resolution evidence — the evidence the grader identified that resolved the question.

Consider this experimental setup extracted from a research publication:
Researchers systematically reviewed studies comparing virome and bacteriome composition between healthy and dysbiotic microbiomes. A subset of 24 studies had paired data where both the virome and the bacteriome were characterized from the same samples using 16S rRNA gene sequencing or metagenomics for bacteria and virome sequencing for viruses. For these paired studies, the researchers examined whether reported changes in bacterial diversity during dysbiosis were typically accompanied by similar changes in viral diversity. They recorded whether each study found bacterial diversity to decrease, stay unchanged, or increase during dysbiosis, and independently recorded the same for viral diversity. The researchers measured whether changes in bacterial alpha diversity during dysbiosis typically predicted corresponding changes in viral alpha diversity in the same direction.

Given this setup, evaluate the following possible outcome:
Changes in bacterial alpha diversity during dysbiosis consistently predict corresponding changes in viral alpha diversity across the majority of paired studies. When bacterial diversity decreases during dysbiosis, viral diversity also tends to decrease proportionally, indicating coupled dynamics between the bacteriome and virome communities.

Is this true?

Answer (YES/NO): NO